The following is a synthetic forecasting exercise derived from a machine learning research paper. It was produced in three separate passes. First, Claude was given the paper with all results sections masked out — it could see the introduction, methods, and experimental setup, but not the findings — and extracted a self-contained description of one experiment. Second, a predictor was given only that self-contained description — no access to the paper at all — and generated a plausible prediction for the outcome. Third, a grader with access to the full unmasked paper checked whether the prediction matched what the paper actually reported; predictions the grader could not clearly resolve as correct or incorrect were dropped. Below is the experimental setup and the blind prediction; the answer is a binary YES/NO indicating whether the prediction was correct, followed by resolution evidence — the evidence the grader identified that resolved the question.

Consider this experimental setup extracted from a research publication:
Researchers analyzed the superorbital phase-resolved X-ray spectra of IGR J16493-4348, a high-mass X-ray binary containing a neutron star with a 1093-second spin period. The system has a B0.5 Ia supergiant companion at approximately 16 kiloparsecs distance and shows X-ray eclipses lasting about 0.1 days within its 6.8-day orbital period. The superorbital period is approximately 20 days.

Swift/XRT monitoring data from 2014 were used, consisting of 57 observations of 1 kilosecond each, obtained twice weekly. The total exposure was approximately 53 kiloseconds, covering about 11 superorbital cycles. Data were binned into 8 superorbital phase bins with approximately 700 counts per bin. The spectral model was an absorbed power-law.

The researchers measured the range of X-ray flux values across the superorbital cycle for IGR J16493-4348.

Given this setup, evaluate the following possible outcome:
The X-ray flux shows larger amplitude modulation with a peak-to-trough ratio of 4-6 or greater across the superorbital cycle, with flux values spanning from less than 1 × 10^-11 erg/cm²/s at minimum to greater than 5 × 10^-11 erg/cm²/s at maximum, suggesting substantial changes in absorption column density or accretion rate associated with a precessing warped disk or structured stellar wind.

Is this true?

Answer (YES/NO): NO